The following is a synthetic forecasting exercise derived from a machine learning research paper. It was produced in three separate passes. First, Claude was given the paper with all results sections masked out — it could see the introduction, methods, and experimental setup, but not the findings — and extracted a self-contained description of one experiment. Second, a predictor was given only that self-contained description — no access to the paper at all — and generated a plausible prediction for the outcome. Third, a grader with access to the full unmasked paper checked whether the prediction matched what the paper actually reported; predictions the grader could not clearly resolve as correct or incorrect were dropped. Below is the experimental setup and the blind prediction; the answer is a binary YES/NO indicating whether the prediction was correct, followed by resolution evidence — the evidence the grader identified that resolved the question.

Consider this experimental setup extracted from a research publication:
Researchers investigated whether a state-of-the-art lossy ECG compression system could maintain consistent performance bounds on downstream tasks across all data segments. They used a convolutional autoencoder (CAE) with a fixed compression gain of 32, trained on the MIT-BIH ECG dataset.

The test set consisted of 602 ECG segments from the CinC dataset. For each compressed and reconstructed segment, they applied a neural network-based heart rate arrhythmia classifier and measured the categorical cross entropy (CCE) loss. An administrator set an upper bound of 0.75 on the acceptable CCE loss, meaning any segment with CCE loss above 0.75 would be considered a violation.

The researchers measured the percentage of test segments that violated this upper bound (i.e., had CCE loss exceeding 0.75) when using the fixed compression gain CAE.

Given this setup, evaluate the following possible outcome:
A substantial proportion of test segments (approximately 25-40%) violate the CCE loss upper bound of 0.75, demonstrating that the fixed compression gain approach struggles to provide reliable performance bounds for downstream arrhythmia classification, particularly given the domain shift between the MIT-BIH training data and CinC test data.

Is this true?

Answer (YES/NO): NO